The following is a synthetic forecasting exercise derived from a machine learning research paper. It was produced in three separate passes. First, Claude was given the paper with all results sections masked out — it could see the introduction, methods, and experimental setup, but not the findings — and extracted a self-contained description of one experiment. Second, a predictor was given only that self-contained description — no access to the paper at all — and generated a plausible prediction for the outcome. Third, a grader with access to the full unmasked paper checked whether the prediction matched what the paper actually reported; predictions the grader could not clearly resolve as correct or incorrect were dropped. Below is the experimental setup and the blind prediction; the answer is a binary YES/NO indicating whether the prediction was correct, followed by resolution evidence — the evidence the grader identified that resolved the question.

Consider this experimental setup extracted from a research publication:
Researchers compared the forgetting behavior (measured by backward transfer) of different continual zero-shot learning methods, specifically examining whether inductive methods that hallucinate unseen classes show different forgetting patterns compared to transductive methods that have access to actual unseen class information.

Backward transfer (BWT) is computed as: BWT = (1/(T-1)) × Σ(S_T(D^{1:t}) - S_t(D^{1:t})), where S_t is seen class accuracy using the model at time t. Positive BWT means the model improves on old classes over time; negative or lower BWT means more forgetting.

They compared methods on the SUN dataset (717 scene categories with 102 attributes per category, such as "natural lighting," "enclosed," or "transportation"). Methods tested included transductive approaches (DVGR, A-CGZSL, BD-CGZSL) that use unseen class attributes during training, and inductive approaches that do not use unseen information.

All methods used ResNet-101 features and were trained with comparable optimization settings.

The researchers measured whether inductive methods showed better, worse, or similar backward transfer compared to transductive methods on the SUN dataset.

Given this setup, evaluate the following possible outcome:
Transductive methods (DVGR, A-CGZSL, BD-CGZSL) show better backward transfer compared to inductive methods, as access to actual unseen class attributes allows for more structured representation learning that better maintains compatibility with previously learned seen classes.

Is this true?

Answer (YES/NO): NO